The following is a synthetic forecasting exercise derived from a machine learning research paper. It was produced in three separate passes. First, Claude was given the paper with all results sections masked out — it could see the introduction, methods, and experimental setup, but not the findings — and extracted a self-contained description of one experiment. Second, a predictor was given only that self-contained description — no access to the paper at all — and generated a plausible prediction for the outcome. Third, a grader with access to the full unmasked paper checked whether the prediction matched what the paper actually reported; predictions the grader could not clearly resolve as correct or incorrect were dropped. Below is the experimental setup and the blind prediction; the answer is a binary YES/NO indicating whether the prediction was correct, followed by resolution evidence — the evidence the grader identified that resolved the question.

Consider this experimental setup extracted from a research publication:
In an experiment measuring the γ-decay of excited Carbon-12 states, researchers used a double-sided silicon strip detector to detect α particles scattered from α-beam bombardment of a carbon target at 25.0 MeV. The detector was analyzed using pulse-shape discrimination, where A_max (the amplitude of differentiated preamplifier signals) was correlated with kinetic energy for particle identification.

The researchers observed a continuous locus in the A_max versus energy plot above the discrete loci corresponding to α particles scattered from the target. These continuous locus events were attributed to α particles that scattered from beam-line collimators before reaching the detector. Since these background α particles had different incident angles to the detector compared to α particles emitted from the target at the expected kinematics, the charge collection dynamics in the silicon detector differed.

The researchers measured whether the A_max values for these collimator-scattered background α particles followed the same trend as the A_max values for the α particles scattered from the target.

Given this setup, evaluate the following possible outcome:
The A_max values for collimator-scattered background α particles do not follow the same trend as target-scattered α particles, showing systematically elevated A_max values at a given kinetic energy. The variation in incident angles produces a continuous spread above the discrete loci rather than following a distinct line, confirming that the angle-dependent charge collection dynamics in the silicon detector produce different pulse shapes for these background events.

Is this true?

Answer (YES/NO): YES